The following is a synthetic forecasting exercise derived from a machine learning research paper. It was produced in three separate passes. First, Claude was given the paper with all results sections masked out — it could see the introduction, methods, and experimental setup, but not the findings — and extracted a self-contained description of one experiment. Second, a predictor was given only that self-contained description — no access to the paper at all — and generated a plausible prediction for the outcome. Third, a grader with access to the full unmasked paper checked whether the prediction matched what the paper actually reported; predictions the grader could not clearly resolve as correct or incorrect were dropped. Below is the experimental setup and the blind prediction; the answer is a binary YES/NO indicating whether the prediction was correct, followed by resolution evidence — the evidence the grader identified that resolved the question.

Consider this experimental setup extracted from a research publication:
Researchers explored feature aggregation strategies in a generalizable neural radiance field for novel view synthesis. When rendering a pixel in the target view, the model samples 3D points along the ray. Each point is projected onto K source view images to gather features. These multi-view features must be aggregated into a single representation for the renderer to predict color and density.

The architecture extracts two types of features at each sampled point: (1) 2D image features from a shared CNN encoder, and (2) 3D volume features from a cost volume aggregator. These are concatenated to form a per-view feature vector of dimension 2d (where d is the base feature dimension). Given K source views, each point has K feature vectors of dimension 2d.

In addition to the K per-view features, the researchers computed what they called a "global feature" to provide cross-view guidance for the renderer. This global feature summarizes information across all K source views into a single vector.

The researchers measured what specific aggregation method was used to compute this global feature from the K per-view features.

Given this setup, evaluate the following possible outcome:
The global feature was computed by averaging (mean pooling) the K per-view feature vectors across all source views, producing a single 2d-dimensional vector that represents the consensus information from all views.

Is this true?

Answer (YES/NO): NO